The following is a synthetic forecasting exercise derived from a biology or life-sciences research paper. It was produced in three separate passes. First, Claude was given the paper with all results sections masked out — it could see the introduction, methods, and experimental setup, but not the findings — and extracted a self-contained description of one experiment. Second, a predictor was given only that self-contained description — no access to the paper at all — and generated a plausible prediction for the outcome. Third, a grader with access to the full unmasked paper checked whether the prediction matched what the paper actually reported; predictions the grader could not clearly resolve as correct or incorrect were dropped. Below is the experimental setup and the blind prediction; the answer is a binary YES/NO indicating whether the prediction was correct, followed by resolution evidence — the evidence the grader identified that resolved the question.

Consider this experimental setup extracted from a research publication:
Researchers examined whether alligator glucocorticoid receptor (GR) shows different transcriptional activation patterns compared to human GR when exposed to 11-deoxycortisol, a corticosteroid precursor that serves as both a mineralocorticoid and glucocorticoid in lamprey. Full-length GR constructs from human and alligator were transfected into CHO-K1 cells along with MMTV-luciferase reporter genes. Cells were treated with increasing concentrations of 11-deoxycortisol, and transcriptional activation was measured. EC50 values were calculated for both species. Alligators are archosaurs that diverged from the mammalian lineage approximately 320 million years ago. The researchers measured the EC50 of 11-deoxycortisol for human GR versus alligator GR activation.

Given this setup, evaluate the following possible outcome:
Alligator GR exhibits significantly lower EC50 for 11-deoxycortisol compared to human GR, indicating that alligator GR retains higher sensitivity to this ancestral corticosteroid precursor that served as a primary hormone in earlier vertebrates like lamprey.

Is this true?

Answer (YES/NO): YES